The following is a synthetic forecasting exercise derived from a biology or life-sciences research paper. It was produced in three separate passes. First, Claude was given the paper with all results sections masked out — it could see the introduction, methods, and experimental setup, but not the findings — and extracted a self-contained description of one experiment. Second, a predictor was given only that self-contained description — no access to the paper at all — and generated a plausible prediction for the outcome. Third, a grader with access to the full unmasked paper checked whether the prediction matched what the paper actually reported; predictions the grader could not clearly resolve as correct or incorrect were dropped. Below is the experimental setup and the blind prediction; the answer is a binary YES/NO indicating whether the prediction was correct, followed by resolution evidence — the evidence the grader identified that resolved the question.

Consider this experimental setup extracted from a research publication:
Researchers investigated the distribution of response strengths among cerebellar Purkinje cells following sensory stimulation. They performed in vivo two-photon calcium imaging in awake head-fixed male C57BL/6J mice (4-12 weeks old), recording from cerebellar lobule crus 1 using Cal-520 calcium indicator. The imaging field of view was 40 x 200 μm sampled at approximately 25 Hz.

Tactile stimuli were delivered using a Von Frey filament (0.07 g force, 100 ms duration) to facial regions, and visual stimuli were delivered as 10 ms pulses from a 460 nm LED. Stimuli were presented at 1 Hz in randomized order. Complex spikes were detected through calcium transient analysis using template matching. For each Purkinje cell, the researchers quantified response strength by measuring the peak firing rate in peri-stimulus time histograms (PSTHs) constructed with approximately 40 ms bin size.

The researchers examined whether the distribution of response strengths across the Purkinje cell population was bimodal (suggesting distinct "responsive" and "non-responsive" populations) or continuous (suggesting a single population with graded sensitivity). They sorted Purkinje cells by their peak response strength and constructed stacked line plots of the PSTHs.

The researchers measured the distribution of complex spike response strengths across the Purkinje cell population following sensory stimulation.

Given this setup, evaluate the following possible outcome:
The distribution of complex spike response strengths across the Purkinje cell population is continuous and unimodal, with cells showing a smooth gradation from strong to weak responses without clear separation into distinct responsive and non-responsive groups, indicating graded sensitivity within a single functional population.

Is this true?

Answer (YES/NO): YES